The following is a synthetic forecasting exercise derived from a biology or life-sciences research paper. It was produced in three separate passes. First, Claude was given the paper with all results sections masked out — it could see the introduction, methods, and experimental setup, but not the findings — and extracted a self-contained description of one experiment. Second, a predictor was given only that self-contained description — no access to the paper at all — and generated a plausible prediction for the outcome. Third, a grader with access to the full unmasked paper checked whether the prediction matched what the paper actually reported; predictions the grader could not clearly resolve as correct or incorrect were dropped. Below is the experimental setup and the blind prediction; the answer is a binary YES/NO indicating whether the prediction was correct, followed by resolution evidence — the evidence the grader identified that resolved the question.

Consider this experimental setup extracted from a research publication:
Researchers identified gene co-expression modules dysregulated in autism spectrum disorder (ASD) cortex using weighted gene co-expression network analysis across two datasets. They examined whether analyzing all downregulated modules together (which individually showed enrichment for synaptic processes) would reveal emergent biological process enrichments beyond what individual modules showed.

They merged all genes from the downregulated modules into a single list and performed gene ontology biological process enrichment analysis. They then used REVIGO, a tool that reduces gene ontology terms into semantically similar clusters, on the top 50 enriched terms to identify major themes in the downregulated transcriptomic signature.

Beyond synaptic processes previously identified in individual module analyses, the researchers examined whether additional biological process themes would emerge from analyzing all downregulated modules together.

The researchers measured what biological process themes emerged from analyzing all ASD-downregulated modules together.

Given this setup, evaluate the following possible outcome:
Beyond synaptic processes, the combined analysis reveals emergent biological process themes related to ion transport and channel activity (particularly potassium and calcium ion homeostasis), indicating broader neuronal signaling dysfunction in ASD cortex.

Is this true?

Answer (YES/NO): NO